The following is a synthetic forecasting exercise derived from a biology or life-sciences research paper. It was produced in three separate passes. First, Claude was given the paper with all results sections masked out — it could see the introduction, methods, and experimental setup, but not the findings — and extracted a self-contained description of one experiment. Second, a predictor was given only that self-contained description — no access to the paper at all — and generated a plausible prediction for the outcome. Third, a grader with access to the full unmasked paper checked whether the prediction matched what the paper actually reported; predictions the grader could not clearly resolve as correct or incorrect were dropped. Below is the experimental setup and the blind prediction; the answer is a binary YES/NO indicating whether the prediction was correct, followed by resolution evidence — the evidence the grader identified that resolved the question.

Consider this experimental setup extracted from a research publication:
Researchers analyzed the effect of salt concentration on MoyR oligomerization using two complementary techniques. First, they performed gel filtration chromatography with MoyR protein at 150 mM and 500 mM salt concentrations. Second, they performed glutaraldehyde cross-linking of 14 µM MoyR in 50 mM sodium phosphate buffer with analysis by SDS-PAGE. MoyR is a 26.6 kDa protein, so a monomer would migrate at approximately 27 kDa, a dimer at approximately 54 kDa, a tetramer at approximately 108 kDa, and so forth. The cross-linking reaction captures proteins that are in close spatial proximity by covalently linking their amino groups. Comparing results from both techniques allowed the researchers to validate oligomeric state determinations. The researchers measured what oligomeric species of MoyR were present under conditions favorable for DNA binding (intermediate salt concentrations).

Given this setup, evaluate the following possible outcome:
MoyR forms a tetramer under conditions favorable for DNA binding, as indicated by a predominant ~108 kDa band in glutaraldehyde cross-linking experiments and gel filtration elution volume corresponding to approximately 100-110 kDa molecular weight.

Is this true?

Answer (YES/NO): NO